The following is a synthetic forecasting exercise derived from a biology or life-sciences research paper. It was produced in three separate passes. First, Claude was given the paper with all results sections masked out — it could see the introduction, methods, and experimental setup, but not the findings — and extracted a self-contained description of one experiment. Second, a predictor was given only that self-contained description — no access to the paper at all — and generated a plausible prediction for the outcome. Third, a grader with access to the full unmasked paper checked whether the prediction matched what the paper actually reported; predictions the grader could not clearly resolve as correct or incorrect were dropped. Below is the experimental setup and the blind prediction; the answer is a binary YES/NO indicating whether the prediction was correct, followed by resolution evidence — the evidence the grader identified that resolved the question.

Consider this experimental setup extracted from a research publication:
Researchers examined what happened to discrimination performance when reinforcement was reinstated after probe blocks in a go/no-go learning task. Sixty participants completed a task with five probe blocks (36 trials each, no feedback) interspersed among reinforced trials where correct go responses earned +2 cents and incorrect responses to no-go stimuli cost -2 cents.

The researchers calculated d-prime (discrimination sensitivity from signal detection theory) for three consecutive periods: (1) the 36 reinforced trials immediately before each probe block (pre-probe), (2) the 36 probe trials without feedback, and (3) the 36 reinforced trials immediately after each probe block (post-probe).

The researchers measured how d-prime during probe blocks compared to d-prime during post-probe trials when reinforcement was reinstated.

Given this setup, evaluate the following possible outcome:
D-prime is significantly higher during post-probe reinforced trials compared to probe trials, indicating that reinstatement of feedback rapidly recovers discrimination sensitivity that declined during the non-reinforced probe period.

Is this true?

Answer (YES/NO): NO